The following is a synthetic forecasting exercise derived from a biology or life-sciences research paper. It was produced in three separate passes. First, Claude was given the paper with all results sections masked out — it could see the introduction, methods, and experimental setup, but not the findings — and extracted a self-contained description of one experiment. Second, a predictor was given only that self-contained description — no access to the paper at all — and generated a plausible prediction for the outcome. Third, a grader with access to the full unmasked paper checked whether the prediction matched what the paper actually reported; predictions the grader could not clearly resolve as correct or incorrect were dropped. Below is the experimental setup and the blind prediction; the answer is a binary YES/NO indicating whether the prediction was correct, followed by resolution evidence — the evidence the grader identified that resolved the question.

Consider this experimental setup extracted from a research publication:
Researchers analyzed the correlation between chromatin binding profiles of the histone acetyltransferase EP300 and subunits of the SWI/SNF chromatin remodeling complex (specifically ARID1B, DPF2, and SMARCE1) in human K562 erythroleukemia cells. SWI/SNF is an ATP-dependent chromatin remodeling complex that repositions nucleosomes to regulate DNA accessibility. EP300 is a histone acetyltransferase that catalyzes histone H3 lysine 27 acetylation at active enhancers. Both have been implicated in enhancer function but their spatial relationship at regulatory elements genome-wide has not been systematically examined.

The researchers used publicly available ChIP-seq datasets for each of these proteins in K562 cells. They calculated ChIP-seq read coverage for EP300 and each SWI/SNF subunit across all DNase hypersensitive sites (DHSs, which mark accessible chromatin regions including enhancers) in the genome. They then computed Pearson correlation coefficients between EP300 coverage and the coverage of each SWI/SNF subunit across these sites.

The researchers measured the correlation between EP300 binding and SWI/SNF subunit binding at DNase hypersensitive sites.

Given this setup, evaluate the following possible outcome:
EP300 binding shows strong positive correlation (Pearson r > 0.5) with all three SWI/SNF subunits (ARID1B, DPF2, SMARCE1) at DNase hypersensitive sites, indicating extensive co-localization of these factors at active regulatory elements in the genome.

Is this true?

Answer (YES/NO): YES